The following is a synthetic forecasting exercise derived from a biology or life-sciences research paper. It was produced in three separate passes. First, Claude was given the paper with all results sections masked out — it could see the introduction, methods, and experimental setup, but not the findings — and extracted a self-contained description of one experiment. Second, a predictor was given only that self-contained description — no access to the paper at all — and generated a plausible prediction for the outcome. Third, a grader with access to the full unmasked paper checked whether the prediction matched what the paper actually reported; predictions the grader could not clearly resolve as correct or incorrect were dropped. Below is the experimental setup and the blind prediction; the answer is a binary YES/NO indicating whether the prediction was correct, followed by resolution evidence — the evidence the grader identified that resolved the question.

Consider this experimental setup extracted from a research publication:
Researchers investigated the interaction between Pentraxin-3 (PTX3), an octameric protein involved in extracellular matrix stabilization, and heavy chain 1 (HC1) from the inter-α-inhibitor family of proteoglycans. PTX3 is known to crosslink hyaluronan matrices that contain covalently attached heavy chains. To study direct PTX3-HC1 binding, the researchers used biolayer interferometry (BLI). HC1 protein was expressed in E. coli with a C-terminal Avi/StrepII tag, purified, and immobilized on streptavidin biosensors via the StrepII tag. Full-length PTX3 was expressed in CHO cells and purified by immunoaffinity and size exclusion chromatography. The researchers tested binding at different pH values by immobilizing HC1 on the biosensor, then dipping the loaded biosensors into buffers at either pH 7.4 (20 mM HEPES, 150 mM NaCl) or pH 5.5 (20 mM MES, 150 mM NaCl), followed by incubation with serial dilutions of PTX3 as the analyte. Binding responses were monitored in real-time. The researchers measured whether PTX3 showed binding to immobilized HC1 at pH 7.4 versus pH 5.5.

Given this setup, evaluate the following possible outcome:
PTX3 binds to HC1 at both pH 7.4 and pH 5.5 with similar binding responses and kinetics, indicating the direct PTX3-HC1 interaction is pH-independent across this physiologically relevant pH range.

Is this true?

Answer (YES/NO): NO